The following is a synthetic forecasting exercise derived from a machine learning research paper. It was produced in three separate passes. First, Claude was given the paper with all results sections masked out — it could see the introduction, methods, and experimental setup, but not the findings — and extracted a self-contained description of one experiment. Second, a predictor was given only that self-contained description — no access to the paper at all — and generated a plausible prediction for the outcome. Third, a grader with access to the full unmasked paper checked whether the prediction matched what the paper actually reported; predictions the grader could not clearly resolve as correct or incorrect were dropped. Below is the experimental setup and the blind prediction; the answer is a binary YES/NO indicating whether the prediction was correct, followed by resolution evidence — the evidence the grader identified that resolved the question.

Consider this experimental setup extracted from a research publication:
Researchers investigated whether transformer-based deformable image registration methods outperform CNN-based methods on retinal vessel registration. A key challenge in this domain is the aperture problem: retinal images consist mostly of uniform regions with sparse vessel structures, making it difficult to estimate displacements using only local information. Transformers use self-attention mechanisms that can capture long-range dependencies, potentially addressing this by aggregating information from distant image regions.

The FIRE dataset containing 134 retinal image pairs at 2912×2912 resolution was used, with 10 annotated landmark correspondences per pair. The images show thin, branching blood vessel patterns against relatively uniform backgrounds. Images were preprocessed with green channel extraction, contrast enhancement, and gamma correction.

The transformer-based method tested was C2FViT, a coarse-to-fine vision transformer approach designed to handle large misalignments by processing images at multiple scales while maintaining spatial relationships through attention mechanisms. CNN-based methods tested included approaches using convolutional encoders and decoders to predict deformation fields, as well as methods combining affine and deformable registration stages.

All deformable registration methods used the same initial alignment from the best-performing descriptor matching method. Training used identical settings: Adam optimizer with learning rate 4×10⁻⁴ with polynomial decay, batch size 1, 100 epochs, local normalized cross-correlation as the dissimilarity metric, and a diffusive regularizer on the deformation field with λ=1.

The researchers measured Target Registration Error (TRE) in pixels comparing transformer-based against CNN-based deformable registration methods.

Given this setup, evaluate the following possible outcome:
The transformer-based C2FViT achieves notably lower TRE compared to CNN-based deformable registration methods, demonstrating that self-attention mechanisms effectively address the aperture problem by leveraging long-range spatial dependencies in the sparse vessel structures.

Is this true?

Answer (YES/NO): NO